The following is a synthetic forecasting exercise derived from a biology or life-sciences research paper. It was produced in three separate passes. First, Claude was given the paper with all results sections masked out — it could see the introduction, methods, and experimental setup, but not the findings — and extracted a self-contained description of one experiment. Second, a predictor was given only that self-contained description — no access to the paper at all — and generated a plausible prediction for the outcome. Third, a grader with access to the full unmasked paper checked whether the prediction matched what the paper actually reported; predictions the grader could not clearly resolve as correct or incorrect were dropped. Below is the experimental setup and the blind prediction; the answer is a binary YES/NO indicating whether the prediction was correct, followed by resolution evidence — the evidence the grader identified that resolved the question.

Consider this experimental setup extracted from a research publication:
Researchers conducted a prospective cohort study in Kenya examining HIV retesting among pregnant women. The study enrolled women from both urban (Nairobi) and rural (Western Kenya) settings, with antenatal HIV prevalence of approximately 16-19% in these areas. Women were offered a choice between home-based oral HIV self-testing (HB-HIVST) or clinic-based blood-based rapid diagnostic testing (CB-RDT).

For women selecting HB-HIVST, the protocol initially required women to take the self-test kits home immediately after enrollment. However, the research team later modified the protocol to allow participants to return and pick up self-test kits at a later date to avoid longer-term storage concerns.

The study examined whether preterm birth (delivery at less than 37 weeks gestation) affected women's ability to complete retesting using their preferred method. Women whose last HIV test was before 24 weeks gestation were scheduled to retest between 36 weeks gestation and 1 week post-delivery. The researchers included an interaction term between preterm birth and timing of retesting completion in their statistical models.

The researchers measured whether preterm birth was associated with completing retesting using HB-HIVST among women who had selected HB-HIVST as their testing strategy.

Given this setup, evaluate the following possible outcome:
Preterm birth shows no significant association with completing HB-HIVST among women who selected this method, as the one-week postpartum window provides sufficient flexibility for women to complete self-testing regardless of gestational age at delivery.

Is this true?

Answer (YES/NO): NO